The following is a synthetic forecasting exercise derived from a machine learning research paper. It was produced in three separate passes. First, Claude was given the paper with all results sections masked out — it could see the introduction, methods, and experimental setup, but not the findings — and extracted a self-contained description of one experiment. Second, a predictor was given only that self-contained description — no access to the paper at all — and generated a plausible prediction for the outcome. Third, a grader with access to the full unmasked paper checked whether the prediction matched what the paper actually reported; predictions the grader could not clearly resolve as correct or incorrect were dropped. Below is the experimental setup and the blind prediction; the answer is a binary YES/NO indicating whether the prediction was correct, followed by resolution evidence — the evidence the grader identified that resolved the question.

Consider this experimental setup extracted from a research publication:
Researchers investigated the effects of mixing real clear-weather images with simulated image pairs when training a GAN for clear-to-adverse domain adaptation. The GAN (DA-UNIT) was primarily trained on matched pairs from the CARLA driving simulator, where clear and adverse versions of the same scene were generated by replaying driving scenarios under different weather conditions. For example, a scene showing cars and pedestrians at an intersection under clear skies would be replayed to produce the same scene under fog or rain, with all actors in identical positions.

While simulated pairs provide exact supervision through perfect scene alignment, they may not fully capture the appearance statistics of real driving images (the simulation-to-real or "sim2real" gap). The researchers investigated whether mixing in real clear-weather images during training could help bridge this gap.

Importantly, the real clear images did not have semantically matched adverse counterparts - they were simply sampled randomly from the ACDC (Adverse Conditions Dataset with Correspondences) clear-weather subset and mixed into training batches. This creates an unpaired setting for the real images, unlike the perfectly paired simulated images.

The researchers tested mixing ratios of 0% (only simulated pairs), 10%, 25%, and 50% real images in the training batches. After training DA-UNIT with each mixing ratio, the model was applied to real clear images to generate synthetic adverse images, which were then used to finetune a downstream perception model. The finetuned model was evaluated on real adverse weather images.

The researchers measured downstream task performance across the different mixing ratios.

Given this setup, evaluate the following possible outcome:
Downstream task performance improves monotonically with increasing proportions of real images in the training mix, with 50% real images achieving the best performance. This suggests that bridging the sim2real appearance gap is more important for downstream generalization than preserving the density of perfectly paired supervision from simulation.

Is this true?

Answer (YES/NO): NO